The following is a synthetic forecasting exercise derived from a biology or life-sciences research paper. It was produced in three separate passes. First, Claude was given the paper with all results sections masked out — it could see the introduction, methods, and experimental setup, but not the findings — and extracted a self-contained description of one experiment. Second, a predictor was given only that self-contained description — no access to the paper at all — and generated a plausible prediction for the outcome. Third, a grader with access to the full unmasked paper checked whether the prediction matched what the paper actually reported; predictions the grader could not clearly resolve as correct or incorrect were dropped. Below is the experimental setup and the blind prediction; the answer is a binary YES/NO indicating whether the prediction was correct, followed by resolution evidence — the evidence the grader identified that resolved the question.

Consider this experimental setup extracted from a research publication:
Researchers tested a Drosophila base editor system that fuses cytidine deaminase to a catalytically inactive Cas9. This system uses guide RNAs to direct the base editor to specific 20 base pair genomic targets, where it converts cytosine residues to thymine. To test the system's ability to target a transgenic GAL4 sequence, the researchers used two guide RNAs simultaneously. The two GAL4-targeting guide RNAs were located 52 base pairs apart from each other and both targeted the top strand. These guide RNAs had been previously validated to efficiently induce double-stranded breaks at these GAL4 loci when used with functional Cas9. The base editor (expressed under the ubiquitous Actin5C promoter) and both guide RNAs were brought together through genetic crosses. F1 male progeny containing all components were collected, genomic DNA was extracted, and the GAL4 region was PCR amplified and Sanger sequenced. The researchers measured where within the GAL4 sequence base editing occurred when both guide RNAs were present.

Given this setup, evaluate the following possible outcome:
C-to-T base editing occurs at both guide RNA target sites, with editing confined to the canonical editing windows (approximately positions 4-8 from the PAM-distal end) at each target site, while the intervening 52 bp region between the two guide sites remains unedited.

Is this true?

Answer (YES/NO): NO